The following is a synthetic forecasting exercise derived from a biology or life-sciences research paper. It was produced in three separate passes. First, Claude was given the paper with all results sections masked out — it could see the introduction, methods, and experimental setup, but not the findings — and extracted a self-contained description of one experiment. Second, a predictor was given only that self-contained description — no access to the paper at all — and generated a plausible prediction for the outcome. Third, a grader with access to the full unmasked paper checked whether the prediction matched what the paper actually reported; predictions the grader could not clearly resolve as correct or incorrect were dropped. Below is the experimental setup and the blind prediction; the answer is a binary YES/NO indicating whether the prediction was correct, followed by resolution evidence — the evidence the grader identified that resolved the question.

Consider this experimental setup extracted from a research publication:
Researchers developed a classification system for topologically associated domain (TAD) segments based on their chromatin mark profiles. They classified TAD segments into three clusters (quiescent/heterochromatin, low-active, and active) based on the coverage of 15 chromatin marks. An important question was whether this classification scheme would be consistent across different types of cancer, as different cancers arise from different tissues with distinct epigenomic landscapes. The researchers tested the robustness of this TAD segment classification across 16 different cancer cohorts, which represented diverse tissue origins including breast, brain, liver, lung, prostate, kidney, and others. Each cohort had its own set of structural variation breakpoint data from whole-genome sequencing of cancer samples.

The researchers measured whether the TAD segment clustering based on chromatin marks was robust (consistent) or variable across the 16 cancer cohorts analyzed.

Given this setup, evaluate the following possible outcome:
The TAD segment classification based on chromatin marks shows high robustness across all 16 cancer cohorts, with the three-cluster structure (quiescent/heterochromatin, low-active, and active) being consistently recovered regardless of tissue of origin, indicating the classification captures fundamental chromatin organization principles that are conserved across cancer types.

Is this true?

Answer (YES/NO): YES